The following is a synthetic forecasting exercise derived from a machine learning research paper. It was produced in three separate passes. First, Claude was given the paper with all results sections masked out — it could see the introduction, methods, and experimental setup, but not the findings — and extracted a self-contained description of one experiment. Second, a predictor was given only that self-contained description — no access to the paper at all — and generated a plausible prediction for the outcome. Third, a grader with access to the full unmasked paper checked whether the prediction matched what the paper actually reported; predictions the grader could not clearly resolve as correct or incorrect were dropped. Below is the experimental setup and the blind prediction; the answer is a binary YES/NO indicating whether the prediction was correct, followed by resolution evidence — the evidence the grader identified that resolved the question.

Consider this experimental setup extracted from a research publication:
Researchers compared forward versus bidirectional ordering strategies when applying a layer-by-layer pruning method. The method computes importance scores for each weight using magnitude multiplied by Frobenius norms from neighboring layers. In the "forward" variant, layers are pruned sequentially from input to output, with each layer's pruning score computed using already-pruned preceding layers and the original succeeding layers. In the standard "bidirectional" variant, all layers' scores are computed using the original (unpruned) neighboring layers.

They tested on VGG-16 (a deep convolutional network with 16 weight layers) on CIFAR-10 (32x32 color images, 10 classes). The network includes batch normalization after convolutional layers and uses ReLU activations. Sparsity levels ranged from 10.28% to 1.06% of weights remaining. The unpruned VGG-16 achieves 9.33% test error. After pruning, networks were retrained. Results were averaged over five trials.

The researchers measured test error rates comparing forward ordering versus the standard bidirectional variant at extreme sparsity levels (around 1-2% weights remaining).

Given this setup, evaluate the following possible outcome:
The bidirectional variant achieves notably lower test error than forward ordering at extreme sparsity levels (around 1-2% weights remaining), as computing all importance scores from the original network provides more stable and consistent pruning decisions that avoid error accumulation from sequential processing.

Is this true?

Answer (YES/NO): NO